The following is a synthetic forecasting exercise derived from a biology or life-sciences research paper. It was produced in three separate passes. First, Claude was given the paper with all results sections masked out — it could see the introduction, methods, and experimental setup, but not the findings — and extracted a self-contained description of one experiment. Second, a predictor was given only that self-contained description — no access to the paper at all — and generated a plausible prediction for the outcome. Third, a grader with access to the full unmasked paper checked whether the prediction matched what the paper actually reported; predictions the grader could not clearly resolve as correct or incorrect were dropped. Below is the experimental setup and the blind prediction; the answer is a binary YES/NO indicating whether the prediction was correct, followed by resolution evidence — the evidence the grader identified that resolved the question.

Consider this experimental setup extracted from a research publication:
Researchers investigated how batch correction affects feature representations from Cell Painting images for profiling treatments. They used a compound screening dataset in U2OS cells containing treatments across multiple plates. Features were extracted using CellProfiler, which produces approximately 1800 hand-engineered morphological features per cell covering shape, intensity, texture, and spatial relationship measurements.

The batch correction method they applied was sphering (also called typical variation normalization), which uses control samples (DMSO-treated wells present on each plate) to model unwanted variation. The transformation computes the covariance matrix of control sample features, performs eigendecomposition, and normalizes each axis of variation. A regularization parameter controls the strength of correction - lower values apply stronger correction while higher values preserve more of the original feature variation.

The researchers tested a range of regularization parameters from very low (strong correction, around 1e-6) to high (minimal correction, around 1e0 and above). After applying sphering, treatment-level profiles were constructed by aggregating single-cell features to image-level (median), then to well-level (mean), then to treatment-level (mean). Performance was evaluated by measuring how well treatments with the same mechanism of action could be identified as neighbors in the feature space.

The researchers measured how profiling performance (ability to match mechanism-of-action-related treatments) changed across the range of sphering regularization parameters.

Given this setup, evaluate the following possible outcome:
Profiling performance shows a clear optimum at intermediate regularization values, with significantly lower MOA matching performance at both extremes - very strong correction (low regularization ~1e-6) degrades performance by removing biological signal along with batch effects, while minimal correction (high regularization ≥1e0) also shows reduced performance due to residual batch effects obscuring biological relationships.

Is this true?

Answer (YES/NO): NO